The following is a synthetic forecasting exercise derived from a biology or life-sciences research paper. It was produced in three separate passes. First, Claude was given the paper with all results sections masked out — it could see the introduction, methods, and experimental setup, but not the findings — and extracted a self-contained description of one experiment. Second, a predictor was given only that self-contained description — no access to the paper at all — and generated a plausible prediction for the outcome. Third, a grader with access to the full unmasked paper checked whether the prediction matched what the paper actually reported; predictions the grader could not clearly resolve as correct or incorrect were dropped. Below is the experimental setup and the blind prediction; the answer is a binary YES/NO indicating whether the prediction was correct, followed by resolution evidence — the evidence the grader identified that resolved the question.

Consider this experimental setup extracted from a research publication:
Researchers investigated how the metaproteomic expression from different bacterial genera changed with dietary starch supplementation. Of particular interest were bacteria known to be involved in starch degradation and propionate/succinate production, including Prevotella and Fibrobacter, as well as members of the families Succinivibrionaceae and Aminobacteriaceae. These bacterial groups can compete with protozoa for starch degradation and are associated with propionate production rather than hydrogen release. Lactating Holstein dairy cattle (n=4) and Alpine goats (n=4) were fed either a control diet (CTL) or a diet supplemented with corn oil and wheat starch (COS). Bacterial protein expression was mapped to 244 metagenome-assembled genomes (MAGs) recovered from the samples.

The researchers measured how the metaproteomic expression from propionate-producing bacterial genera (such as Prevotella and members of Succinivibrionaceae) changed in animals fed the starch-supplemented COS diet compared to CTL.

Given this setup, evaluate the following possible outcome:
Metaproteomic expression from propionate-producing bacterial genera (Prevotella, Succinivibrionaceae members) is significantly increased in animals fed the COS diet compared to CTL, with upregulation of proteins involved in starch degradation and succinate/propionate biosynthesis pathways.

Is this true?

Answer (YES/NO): YES